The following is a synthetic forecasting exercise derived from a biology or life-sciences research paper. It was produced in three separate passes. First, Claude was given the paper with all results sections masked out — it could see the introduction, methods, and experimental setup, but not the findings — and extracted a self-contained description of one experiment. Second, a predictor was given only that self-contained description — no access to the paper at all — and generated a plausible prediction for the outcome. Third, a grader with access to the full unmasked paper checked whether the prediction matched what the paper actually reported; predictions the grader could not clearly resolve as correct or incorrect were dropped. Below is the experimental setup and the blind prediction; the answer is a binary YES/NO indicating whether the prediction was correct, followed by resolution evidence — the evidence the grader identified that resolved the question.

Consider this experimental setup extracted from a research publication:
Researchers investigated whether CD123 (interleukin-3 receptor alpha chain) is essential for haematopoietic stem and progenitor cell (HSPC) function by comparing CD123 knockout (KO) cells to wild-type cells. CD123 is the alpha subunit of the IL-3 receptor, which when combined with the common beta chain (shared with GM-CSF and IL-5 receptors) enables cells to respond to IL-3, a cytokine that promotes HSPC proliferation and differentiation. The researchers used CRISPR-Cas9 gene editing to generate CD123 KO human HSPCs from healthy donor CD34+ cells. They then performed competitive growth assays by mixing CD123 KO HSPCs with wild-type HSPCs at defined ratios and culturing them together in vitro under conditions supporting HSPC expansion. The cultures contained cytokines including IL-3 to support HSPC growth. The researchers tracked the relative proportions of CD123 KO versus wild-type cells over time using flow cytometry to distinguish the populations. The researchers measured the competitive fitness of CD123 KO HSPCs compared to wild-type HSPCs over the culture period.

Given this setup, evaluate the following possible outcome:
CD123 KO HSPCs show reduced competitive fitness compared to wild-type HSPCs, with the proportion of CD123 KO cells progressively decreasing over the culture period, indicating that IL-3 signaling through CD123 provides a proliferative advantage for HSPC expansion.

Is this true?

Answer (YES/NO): YES